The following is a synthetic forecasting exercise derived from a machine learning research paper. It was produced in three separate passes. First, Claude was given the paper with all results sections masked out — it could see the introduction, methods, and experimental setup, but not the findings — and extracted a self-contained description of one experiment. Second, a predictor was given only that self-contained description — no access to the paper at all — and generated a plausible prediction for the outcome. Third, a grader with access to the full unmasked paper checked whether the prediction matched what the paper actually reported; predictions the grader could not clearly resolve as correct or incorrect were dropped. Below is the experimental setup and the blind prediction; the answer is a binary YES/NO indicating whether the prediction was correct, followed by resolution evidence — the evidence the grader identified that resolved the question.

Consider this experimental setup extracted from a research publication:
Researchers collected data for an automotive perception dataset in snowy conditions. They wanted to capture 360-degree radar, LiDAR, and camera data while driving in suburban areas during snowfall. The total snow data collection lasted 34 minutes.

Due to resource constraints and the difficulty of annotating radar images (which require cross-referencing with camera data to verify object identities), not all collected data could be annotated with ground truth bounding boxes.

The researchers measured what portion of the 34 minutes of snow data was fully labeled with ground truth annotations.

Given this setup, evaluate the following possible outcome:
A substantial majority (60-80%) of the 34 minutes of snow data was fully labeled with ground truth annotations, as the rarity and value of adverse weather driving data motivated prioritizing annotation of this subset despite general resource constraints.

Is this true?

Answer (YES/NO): NO